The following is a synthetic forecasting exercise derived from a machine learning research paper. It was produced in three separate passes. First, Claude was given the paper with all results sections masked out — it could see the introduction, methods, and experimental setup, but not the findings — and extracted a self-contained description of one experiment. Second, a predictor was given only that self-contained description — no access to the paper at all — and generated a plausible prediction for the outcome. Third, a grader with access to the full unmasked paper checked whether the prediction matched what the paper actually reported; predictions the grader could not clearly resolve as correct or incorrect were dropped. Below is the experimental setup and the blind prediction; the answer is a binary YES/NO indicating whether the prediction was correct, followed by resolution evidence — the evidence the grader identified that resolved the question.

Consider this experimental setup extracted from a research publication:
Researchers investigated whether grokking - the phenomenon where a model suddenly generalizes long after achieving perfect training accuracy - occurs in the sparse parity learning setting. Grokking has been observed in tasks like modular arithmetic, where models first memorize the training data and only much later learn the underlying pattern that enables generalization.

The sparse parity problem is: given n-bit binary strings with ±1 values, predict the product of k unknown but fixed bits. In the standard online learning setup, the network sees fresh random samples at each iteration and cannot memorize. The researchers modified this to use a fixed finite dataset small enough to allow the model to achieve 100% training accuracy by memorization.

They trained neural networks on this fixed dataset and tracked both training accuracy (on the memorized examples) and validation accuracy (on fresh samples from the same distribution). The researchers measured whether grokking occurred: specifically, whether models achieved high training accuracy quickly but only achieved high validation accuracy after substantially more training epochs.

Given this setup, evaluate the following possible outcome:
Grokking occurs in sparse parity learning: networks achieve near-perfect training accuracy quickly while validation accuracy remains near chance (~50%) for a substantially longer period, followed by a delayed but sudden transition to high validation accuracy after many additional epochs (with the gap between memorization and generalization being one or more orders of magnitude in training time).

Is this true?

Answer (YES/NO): YES